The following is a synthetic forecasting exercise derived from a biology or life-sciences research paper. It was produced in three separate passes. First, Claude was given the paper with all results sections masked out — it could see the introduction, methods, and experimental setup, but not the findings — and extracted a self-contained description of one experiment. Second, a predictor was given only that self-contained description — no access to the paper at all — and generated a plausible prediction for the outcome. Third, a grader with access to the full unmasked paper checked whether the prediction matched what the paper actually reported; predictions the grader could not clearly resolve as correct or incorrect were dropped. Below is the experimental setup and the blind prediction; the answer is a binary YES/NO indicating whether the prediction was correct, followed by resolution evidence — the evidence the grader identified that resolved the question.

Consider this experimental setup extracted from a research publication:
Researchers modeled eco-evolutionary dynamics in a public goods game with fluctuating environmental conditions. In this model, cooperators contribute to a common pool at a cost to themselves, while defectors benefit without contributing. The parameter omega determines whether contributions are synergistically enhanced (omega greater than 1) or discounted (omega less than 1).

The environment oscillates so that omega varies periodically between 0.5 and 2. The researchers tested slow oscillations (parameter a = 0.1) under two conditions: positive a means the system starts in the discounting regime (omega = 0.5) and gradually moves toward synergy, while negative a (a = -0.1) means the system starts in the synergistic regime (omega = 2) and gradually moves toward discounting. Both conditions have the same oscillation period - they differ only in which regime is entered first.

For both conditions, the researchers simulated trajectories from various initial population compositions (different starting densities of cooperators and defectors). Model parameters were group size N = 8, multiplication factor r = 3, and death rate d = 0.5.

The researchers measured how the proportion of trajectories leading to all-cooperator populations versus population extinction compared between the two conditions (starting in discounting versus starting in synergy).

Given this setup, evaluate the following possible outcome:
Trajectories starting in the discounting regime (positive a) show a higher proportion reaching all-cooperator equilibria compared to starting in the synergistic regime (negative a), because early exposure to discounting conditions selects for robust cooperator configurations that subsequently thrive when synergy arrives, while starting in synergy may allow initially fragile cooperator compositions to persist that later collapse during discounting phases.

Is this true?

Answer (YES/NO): NO